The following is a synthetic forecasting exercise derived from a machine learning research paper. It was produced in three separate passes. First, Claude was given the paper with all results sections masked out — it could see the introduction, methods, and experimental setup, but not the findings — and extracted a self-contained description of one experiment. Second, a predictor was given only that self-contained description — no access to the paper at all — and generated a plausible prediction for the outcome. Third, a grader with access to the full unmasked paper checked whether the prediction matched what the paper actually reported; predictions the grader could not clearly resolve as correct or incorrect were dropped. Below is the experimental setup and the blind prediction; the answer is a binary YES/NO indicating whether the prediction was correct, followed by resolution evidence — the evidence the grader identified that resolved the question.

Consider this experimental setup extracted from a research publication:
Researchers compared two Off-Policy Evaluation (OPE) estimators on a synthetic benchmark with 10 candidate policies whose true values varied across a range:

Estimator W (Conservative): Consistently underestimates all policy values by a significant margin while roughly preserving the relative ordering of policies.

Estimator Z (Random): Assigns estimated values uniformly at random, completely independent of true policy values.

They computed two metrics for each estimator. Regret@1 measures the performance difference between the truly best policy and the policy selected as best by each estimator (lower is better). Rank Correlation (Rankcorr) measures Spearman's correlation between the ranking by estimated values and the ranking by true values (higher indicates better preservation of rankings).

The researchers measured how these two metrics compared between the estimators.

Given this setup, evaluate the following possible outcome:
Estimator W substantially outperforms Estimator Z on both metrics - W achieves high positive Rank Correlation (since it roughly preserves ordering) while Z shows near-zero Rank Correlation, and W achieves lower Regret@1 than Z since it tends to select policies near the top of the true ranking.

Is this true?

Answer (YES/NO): NO